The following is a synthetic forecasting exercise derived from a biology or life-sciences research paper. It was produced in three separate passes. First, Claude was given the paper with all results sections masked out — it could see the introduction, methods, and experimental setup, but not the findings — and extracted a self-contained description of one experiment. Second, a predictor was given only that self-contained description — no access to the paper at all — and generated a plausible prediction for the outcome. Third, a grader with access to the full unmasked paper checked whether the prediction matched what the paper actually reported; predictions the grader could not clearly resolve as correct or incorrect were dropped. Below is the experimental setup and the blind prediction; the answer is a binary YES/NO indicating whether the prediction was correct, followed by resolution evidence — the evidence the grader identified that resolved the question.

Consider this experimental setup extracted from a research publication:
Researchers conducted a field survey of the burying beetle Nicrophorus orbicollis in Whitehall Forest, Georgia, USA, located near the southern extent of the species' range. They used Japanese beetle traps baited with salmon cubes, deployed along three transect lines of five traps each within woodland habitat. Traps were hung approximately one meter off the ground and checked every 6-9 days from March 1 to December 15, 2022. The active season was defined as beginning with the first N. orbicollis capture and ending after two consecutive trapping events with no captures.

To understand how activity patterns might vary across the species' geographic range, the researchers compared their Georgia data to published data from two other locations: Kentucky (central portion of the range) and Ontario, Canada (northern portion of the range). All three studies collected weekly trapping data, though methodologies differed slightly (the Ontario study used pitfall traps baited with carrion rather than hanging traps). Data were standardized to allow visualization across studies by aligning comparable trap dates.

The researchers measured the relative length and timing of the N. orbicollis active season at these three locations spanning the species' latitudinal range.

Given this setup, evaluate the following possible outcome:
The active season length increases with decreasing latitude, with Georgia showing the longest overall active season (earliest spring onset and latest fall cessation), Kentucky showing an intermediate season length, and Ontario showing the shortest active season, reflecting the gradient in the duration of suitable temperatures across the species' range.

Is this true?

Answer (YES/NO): YES